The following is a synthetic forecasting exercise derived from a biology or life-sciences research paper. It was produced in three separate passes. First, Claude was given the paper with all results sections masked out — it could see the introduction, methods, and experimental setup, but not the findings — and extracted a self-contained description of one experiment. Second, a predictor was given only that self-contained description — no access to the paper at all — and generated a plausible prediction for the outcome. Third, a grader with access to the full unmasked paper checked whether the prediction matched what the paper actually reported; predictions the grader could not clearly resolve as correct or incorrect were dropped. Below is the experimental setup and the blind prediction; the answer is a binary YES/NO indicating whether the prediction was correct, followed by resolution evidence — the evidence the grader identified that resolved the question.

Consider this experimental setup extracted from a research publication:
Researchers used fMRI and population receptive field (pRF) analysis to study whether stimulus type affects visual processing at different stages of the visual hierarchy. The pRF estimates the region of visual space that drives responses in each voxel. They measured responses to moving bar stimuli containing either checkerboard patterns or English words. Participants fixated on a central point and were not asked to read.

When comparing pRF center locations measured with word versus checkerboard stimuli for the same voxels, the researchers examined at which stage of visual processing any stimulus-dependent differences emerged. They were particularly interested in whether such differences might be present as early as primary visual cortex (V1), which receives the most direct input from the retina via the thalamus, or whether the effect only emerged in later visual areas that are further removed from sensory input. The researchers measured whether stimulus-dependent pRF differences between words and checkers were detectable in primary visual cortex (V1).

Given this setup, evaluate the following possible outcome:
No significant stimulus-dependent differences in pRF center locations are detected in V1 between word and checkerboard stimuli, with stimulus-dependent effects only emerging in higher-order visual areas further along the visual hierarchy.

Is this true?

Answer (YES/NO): NO